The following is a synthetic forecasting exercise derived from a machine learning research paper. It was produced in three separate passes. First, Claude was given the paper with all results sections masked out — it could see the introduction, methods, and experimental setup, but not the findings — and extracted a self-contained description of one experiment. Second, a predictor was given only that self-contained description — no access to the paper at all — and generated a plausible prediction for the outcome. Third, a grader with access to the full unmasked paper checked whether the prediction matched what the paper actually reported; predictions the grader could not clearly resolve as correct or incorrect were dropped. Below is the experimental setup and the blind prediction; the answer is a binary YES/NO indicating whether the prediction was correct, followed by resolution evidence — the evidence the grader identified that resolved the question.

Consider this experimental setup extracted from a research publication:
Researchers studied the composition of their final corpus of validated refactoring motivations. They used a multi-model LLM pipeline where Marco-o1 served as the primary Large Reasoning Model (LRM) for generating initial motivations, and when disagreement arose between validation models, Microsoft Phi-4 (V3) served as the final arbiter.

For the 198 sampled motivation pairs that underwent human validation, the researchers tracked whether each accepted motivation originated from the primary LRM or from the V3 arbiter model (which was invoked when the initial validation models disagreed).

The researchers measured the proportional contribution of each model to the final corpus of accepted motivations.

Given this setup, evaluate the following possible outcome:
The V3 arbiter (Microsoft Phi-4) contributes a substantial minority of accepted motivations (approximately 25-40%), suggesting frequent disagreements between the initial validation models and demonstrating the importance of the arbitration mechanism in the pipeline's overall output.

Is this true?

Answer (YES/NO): YES